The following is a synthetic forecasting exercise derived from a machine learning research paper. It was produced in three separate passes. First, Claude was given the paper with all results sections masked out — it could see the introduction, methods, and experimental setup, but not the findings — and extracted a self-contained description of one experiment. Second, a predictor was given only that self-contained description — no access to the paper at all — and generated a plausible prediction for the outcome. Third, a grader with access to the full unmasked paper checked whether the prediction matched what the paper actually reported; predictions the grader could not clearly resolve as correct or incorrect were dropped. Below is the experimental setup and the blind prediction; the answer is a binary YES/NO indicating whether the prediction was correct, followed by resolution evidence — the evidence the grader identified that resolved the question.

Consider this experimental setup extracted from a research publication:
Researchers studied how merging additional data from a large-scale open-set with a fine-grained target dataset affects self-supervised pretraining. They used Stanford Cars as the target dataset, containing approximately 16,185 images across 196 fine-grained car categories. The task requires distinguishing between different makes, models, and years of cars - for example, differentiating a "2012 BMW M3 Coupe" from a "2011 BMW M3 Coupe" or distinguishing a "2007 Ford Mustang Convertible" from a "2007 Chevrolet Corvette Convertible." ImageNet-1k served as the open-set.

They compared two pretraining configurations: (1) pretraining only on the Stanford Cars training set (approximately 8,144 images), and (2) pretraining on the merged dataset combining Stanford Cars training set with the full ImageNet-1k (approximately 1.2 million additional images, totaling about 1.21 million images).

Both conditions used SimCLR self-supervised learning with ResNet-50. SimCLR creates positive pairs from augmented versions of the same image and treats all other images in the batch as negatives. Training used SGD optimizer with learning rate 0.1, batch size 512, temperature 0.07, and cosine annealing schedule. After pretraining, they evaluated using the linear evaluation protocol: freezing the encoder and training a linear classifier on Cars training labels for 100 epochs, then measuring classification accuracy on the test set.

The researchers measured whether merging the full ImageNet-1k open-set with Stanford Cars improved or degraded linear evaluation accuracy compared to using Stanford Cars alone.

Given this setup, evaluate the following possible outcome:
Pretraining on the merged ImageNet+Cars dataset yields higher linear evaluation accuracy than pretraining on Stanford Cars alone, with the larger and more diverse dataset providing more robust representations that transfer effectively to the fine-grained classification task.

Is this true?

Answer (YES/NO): NO